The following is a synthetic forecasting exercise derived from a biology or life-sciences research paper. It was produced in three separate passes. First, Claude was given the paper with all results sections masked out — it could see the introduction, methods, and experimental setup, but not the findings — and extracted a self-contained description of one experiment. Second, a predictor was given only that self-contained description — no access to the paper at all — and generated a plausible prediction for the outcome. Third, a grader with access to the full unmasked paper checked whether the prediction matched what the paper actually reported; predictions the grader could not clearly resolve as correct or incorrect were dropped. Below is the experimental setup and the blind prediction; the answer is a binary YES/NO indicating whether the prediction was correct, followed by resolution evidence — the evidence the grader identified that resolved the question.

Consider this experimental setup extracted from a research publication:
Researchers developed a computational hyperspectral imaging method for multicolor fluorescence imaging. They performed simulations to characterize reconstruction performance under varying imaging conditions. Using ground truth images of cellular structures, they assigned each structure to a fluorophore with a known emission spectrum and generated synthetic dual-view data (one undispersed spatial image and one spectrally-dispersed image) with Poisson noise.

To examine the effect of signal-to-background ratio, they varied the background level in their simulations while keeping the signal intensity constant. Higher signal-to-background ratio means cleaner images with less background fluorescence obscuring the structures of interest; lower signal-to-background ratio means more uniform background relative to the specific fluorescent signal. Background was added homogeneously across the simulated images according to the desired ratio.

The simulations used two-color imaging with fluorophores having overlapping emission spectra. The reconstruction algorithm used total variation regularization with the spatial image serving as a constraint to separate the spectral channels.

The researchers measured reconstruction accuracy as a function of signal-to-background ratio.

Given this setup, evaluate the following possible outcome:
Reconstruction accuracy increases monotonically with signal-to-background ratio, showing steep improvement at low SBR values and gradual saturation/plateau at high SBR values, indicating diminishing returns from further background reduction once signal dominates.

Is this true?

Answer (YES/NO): NO